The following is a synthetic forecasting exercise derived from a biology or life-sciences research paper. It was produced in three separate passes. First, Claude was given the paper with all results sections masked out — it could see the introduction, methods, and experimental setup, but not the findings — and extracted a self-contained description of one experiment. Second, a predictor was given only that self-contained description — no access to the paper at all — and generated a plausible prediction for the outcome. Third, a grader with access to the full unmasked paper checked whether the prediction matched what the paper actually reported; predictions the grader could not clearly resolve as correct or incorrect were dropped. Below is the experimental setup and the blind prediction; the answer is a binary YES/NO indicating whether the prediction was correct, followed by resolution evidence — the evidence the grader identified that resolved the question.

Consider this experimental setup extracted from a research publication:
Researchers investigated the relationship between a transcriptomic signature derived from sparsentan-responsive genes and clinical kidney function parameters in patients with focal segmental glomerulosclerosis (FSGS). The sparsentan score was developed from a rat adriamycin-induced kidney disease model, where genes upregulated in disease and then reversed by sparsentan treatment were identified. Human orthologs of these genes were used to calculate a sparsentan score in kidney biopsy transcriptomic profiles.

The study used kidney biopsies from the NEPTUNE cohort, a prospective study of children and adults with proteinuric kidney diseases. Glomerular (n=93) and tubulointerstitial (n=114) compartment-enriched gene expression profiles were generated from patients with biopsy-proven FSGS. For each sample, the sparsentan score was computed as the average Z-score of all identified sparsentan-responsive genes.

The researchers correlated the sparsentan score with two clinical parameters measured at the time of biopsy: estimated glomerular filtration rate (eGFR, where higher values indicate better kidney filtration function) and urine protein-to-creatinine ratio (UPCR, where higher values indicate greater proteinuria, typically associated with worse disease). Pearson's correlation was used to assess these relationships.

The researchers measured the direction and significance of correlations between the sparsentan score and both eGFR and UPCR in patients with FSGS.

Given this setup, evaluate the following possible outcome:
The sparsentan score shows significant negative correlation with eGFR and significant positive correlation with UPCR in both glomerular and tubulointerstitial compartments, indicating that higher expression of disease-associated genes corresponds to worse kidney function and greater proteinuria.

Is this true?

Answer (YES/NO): YES